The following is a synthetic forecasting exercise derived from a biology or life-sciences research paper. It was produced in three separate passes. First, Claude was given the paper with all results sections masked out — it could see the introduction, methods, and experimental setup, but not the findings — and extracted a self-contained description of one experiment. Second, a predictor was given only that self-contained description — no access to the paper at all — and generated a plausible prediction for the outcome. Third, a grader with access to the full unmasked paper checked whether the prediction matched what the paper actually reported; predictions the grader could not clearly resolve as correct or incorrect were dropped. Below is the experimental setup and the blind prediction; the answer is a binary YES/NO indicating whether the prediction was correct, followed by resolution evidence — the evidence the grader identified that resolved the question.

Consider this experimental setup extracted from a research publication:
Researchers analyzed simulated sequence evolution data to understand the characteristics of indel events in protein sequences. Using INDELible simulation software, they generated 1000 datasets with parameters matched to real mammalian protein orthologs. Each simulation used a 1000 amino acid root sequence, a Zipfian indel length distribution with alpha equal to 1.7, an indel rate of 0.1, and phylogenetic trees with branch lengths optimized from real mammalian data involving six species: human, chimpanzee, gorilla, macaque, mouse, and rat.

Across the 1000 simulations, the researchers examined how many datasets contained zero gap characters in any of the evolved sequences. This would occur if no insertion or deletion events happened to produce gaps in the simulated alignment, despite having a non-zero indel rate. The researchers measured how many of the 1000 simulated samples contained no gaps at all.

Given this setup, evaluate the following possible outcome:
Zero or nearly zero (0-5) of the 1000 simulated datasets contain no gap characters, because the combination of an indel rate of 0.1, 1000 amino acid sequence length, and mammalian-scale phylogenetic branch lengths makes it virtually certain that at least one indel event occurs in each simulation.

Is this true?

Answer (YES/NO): YES